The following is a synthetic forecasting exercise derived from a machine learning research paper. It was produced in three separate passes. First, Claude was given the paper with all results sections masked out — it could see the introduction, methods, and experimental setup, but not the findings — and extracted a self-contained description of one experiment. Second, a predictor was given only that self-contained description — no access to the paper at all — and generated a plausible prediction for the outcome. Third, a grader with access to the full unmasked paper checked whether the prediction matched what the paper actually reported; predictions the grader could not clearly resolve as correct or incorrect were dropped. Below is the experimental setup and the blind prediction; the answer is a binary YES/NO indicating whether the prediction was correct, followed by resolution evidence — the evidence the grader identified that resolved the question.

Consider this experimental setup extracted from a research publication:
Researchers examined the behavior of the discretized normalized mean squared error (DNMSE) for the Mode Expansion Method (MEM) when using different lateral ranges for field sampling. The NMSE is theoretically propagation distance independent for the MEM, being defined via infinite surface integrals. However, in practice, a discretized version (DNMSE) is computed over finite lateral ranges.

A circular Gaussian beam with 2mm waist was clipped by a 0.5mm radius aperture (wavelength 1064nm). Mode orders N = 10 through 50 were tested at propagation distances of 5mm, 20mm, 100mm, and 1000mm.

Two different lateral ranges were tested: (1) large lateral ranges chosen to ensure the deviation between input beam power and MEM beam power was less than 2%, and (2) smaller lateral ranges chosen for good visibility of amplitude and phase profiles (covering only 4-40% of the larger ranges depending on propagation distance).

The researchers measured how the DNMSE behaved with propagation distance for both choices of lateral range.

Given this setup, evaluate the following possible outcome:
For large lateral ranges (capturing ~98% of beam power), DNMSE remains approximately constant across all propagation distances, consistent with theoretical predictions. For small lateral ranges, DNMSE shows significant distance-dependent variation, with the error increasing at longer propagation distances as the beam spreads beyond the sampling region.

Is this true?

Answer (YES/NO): NO